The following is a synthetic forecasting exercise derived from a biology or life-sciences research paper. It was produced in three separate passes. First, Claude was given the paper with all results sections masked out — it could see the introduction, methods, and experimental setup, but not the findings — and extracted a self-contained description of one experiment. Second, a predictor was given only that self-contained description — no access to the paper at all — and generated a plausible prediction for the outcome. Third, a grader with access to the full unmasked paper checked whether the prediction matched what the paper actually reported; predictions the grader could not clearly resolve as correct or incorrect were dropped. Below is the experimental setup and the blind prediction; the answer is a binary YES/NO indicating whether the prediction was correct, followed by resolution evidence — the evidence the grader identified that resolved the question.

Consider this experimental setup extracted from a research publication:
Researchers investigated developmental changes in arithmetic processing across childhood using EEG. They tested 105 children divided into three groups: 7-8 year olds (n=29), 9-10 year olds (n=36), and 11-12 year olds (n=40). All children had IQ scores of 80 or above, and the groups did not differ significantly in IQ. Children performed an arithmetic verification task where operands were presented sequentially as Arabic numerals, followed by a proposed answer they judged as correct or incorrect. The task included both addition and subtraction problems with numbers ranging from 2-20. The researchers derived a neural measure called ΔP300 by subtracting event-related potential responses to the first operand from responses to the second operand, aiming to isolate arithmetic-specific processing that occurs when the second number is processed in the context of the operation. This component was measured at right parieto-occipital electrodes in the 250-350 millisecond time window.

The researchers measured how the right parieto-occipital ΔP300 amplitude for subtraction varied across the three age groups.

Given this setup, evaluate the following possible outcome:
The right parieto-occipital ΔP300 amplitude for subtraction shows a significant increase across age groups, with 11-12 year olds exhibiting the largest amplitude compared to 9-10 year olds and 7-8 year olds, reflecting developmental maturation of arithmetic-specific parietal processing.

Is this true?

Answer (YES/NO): YES